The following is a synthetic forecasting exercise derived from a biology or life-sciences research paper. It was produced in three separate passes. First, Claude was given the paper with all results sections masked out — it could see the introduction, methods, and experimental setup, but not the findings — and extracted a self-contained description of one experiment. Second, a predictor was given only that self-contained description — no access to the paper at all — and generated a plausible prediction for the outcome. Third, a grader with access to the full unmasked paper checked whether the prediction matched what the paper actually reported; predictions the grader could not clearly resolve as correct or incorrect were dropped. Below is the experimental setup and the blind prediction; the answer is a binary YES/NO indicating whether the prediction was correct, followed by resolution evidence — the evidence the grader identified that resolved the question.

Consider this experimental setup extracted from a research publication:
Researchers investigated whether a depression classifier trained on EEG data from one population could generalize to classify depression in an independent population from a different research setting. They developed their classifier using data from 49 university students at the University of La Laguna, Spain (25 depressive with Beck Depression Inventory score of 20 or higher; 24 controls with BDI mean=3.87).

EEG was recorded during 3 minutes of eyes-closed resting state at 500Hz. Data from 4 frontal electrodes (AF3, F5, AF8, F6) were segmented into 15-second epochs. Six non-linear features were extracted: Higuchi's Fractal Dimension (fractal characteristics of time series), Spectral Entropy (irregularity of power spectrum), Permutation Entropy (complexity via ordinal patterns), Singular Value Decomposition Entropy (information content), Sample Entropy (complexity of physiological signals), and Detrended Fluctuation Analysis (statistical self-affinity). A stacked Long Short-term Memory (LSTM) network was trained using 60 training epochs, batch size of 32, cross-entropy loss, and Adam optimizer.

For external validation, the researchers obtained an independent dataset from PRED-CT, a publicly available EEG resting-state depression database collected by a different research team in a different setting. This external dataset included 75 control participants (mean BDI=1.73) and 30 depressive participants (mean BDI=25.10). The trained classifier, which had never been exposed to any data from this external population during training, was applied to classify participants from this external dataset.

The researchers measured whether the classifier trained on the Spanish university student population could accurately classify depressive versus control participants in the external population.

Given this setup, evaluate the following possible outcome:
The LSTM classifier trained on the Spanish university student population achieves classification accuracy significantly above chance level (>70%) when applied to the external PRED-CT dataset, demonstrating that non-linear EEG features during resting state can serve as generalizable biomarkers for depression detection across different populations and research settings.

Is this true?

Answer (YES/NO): YES